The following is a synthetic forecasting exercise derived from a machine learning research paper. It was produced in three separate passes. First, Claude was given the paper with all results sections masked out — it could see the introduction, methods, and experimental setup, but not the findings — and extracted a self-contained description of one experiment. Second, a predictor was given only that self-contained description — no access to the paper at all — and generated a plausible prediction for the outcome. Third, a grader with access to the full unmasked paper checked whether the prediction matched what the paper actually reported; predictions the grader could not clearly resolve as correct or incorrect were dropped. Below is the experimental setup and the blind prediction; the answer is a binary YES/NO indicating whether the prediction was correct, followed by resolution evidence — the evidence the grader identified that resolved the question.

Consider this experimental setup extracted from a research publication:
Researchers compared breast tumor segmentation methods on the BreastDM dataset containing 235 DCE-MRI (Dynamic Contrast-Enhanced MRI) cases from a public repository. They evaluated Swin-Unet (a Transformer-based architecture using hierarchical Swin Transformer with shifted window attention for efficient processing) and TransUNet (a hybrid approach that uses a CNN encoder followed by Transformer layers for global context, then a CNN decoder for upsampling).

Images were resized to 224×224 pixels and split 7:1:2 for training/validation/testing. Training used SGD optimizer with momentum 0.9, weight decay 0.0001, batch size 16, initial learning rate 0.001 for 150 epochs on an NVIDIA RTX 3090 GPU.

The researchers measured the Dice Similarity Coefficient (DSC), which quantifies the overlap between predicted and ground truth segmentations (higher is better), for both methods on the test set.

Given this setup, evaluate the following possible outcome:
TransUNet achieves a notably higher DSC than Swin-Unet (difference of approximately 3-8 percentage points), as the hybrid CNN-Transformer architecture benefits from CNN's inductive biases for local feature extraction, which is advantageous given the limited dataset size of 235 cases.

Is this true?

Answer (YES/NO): NO